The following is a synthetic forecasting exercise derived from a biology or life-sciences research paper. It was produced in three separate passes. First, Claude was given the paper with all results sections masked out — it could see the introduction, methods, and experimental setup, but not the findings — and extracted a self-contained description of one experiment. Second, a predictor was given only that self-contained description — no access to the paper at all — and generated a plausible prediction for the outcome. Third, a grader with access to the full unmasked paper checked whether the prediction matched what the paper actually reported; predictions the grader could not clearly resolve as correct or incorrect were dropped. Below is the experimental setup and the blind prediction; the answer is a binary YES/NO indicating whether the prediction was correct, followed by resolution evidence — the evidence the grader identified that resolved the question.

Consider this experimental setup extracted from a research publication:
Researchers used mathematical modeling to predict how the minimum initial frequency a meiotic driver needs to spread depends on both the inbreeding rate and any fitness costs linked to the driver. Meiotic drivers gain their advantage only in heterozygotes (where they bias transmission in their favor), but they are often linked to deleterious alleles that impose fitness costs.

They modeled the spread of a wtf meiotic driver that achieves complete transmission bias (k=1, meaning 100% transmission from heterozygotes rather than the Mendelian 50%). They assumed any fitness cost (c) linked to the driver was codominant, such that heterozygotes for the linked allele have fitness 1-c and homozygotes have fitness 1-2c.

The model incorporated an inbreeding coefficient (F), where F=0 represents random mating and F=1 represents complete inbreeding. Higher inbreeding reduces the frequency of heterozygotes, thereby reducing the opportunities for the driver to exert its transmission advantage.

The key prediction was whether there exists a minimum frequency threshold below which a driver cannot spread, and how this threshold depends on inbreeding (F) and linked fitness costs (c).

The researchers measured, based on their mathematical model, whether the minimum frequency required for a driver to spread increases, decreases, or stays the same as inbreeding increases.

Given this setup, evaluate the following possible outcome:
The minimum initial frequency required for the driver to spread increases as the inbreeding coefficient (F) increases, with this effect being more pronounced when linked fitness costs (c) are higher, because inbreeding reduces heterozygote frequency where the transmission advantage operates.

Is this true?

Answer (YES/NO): YES